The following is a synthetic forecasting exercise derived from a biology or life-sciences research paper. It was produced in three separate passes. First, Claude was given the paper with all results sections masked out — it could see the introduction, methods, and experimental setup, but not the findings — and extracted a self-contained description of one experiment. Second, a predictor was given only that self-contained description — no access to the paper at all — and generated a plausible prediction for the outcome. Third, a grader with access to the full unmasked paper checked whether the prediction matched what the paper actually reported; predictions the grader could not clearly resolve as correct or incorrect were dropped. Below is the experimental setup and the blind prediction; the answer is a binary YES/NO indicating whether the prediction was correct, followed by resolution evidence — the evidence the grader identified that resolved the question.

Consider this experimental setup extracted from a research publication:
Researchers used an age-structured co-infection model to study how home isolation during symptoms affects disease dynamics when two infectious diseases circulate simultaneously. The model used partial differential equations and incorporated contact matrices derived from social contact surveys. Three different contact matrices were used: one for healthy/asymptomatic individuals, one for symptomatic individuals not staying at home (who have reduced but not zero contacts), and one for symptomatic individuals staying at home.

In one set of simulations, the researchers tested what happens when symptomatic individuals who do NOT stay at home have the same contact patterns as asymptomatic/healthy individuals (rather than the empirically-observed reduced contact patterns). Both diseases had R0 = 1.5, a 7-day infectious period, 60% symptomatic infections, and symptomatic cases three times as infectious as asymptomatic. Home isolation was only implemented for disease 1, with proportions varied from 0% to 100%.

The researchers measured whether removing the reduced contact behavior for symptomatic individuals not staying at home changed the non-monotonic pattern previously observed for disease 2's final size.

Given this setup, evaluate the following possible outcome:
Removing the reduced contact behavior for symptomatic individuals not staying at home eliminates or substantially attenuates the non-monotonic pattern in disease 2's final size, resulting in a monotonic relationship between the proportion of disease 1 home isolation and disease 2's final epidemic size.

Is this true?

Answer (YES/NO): NO